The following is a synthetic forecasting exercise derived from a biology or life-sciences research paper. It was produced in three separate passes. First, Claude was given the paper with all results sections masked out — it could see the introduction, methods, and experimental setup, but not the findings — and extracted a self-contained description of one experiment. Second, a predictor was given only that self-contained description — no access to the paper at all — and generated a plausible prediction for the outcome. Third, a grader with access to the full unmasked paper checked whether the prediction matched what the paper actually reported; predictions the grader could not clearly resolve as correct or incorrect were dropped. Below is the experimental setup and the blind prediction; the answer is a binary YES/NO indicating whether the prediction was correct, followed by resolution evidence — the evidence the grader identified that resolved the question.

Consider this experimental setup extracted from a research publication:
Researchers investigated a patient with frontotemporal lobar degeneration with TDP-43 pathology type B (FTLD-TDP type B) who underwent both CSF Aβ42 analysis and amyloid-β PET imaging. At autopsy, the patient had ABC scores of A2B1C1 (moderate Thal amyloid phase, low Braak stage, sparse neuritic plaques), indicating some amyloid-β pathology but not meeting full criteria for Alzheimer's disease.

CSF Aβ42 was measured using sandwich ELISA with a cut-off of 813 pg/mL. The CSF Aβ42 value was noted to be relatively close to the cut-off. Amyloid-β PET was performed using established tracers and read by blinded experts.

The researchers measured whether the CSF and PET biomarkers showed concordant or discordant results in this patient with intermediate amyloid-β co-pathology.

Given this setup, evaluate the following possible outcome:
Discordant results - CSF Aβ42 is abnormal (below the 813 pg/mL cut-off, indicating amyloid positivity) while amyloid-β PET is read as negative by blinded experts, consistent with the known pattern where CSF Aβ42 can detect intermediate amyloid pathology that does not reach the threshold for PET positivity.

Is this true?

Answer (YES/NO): YES